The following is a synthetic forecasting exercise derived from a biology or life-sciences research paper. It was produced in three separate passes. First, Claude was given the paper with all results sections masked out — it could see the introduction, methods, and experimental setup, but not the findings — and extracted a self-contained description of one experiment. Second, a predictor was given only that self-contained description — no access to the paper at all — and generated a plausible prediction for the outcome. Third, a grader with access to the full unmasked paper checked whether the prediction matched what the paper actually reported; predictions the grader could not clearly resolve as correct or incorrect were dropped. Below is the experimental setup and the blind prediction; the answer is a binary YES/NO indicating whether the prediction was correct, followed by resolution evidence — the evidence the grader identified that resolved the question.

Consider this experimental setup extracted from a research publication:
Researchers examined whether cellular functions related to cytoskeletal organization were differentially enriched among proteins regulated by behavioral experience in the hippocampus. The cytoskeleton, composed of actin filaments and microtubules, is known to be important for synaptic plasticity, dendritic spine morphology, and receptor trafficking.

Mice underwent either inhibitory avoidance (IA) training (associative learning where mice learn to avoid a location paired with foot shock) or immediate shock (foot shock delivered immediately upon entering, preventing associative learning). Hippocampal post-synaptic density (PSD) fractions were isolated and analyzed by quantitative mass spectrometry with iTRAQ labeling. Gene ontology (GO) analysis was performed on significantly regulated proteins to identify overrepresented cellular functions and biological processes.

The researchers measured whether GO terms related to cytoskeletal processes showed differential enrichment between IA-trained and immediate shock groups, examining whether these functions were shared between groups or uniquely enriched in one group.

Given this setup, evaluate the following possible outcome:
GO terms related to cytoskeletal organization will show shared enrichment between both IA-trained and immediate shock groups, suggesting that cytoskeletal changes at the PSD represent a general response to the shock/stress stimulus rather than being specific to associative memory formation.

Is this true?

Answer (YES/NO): NO